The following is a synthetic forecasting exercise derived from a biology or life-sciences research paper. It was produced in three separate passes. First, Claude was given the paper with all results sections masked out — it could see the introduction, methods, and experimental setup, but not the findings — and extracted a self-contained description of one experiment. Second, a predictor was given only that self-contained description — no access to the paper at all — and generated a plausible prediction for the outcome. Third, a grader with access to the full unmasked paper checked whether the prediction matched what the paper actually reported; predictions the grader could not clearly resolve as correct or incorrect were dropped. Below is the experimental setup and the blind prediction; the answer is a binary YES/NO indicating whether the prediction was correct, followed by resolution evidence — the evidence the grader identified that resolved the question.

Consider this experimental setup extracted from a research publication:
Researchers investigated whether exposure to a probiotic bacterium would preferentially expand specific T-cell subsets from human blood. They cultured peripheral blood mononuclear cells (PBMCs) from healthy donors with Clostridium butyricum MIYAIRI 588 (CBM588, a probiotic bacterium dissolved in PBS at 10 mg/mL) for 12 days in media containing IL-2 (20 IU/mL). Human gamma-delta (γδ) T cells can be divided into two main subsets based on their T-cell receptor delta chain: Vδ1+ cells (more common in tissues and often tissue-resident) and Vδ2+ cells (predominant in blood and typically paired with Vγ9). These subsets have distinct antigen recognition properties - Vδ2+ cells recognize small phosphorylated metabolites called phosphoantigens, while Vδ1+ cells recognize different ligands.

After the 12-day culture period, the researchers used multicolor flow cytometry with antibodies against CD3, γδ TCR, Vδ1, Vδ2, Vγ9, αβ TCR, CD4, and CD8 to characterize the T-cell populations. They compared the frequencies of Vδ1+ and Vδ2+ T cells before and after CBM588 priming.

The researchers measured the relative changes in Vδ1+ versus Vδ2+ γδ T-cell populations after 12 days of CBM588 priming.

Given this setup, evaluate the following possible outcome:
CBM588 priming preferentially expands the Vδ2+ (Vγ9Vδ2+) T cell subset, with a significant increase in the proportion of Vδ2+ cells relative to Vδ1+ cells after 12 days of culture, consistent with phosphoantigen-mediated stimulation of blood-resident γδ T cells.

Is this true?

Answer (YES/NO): YES